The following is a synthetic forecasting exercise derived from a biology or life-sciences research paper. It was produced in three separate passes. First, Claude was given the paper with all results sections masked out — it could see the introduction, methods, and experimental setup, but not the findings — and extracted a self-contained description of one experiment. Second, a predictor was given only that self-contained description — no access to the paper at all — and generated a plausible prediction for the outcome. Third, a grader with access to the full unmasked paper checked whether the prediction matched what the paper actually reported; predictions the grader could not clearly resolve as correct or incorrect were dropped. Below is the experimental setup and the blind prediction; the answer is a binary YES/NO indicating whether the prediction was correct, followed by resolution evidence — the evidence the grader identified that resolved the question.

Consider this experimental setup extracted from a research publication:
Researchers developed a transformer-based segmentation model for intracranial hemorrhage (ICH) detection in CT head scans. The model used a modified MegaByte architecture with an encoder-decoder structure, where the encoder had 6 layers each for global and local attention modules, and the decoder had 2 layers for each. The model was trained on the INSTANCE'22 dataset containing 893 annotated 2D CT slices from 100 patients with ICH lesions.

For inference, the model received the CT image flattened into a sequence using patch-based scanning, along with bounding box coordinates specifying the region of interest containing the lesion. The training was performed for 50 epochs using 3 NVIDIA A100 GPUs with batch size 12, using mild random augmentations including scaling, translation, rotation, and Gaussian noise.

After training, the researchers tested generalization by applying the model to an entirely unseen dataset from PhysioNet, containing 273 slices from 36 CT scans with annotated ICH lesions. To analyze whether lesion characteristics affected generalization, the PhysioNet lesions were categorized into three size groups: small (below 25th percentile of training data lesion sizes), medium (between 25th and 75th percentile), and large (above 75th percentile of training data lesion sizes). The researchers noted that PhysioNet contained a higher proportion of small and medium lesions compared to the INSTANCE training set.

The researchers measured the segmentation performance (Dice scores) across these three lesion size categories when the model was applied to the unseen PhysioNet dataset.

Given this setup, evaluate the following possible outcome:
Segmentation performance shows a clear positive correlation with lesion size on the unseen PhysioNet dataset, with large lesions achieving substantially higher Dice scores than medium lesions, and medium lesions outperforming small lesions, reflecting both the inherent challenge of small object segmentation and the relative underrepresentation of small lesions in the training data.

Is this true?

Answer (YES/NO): NO